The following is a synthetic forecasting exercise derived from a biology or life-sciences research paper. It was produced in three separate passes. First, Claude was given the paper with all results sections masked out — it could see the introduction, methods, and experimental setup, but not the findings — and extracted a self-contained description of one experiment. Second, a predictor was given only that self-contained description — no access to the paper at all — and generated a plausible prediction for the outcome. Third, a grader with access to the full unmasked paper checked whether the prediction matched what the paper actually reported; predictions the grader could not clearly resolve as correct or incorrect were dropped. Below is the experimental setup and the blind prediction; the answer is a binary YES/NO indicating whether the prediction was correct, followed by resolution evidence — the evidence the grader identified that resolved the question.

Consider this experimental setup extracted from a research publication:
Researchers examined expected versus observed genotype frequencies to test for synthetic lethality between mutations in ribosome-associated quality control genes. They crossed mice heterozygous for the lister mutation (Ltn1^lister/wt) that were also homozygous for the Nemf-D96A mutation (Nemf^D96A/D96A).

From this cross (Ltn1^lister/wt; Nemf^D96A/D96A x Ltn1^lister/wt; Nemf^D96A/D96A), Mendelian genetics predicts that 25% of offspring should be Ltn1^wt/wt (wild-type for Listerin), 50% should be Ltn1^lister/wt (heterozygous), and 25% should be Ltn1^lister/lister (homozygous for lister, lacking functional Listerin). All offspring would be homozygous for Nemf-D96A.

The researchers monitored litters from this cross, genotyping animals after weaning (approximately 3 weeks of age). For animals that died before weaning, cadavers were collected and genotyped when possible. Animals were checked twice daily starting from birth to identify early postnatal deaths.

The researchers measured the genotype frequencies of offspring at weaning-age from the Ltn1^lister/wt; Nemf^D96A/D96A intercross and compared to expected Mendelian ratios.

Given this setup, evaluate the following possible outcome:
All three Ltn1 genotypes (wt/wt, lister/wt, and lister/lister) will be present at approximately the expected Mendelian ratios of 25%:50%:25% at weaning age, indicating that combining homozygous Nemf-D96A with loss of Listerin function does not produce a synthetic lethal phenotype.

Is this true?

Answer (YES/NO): NO